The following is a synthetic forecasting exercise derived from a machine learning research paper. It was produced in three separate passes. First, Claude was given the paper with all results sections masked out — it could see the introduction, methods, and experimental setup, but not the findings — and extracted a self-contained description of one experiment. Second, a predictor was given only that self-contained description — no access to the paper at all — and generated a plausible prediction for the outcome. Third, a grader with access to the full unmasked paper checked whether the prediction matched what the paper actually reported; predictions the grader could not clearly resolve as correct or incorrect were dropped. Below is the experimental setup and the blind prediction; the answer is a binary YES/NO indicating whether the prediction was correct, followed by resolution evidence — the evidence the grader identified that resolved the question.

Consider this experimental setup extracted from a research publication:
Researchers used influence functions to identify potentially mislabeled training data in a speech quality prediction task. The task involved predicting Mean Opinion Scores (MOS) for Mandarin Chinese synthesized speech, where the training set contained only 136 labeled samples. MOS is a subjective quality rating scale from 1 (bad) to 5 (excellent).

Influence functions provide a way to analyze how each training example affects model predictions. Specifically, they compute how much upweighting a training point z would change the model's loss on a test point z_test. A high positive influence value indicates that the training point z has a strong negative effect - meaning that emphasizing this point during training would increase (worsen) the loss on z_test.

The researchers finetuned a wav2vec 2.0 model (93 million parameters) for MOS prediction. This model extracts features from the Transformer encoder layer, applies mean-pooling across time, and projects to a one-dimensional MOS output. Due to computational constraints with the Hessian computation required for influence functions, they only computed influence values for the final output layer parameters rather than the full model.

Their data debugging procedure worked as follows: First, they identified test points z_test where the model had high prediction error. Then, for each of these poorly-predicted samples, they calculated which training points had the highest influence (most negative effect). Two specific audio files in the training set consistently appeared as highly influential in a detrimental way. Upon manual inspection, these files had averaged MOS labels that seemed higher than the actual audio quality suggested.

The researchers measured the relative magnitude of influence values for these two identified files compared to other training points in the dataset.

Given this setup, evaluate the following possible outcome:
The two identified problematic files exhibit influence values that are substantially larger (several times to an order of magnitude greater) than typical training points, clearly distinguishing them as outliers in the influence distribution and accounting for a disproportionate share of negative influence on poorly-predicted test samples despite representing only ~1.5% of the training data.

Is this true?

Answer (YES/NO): YES